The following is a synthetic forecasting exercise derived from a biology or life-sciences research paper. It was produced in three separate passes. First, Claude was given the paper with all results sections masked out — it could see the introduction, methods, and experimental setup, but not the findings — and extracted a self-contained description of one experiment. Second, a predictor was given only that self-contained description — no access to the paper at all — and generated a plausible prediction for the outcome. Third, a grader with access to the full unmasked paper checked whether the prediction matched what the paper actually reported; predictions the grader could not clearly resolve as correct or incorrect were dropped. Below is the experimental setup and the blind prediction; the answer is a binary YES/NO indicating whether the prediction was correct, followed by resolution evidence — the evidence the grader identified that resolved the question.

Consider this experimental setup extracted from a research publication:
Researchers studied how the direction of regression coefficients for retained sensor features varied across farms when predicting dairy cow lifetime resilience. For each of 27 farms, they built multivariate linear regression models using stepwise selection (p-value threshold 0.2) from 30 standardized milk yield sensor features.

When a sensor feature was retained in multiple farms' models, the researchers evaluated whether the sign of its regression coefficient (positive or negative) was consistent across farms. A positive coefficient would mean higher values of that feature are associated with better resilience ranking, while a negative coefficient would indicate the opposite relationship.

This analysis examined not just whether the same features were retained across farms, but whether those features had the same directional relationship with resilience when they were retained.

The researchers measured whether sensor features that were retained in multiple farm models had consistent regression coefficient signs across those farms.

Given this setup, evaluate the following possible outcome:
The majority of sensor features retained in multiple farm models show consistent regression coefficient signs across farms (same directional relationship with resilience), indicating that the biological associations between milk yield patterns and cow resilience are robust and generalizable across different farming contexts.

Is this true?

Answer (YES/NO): NO